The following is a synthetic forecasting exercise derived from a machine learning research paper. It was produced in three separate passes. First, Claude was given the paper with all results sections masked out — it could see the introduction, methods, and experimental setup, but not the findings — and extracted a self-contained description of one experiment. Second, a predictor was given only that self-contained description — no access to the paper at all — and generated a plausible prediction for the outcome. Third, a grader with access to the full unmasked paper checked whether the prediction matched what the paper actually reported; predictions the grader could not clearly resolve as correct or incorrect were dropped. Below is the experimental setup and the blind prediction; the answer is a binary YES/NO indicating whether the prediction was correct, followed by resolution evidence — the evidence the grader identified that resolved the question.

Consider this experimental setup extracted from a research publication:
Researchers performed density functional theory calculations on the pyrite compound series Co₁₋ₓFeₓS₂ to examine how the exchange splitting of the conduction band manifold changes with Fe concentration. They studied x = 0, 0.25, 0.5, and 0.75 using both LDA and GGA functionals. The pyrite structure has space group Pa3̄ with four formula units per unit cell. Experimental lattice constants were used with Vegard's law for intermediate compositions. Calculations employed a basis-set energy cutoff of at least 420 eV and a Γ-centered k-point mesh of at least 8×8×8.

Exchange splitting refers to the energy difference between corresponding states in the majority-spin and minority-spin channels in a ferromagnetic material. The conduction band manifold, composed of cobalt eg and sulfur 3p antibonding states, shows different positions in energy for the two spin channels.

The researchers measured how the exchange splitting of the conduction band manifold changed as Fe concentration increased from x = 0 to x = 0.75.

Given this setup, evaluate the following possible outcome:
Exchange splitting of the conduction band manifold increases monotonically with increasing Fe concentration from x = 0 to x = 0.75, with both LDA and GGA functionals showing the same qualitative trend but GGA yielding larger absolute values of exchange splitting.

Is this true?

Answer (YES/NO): NO